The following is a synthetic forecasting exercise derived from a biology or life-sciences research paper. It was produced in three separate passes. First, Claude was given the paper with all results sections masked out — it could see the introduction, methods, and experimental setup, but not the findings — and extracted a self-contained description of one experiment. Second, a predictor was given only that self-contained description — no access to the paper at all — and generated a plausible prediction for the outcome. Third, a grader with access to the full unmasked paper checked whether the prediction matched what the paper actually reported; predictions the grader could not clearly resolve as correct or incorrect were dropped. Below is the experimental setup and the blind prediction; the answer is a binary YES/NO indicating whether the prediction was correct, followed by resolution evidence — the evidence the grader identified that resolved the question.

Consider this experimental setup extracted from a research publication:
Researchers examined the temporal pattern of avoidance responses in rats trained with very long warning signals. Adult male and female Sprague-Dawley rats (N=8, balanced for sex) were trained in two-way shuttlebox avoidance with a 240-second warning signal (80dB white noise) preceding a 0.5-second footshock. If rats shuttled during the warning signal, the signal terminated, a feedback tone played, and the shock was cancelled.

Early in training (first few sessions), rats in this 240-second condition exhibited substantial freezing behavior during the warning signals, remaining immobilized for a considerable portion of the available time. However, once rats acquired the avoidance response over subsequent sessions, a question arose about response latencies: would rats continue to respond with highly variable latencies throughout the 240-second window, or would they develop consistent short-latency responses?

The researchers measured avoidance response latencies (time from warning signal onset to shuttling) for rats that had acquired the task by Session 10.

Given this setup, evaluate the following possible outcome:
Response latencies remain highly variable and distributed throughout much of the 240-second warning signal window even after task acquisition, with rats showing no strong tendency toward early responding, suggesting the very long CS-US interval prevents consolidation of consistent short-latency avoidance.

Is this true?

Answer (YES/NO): NO